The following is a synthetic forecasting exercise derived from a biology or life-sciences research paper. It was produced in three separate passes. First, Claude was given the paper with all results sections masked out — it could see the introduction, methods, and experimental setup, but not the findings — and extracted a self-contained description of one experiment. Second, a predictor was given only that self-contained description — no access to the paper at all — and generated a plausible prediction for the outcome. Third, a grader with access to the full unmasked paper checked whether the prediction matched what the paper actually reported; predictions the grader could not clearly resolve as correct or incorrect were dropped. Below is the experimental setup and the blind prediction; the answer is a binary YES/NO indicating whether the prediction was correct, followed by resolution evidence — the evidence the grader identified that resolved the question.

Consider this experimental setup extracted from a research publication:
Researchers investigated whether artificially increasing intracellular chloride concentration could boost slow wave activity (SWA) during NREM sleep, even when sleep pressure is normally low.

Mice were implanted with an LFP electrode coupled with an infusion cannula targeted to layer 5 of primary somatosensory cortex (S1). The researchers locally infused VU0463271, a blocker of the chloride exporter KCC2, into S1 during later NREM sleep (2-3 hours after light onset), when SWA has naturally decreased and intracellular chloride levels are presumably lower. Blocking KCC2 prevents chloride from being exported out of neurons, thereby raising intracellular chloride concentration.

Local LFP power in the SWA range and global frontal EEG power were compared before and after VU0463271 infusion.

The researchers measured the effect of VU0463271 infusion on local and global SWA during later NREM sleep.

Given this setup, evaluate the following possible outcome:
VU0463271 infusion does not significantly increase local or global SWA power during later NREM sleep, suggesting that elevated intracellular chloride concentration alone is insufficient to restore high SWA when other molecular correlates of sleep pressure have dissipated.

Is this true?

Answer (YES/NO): NO